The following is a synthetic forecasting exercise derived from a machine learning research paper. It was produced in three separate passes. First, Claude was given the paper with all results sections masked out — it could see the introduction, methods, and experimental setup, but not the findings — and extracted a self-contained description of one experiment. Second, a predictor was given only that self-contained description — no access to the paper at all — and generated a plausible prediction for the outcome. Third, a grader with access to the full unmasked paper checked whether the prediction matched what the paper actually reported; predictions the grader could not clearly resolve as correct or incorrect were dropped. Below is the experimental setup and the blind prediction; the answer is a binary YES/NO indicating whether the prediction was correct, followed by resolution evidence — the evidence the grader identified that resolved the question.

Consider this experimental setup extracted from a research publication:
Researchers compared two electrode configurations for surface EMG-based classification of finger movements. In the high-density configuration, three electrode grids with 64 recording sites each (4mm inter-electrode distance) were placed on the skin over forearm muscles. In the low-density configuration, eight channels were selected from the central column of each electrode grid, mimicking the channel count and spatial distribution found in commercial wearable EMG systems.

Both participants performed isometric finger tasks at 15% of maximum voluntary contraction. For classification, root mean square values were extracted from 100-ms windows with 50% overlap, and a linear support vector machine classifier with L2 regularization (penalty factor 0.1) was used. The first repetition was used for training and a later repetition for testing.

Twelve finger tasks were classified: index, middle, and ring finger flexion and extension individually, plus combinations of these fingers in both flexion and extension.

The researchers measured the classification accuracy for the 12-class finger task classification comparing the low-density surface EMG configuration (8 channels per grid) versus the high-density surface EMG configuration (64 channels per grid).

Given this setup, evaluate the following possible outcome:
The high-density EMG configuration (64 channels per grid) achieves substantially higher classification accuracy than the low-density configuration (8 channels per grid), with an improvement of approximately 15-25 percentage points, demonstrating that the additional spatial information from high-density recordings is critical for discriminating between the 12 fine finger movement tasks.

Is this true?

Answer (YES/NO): NO